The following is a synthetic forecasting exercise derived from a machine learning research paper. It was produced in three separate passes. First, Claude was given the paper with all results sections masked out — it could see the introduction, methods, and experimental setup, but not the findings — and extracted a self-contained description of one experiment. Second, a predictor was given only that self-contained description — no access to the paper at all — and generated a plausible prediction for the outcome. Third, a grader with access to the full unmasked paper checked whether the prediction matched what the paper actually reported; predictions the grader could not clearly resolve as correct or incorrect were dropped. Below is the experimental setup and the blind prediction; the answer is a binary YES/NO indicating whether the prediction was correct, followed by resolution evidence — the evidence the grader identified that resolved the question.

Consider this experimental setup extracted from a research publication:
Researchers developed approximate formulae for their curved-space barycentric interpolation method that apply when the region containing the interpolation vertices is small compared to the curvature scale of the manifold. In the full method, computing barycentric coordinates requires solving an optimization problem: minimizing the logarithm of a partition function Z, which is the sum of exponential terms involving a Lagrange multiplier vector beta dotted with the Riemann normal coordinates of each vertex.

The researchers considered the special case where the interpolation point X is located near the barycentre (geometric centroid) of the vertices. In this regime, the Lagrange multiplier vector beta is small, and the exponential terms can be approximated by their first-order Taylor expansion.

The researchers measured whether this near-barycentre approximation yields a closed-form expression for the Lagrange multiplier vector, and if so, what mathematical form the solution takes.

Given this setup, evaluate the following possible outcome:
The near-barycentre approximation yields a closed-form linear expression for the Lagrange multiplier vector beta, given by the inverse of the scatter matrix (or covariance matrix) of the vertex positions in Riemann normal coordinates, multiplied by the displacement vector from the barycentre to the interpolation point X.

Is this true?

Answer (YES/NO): NO